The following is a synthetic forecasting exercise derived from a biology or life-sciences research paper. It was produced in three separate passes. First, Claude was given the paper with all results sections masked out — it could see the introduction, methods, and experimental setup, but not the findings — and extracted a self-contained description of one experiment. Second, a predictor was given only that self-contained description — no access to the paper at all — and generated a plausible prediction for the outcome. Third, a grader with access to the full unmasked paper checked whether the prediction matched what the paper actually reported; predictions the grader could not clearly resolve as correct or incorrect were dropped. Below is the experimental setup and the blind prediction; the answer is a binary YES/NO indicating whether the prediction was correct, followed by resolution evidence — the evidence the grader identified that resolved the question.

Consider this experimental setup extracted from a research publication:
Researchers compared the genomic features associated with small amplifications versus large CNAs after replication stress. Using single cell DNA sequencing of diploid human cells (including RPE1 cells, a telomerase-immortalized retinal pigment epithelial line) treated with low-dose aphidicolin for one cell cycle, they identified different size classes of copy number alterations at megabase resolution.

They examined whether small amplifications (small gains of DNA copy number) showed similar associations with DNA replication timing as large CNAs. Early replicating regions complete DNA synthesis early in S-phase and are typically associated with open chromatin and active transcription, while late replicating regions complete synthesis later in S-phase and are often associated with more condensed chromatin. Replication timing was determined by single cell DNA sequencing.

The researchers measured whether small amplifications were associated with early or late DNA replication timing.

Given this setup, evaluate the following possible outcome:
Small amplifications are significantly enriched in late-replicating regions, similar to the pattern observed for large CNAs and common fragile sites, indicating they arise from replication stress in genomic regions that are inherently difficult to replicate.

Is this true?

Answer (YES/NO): NO